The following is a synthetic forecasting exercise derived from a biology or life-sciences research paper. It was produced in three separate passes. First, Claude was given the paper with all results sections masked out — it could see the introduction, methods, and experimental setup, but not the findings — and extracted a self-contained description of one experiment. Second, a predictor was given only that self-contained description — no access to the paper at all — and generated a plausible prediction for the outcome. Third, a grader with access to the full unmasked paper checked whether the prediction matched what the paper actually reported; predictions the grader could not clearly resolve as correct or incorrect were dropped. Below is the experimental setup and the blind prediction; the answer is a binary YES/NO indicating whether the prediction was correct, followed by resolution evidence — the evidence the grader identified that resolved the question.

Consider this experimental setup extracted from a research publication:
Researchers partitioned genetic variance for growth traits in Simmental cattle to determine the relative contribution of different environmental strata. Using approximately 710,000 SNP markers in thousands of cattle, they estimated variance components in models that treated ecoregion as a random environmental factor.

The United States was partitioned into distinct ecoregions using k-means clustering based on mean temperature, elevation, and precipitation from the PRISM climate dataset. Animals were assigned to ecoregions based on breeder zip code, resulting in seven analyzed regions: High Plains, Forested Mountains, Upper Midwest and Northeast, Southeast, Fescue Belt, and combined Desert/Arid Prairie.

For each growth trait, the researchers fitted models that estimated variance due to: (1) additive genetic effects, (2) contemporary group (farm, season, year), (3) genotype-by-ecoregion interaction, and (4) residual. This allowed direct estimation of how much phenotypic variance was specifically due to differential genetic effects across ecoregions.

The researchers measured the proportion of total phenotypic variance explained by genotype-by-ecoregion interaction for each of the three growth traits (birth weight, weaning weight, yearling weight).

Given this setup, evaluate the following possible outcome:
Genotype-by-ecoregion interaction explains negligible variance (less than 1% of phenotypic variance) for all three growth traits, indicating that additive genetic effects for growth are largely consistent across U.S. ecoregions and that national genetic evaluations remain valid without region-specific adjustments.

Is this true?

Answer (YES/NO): NO